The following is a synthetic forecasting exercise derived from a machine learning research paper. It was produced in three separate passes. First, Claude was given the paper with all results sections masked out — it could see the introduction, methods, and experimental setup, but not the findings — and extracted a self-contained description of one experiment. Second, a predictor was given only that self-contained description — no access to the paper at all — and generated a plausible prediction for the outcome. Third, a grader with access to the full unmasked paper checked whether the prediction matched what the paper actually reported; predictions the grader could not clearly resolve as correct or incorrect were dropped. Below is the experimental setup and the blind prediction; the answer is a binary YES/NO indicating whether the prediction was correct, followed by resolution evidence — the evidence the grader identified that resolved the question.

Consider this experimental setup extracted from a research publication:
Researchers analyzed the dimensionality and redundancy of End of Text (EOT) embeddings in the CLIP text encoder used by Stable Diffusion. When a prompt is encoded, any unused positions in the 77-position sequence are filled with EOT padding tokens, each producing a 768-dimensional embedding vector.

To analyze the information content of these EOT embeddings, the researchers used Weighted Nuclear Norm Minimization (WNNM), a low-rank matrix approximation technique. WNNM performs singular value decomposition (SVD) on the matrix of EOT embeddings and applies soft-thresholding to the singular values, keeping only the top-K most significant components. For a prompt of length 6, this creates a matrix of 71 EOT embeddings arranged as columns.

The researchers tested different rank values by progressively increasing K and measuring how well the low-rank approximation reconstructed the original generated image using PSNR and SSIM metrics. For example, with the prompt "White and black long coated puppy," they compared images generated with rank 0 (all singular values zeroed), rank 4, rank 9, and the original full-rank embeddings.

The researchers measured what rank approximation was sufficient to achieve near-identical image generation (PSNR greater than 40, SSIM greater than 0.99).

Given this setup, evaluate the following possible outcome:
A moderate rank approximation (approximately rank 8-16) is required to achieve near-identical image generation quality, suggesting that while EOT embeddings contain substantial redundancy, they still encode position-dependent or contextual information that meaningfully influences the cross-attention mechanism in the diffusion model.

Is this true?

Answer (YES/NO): YES